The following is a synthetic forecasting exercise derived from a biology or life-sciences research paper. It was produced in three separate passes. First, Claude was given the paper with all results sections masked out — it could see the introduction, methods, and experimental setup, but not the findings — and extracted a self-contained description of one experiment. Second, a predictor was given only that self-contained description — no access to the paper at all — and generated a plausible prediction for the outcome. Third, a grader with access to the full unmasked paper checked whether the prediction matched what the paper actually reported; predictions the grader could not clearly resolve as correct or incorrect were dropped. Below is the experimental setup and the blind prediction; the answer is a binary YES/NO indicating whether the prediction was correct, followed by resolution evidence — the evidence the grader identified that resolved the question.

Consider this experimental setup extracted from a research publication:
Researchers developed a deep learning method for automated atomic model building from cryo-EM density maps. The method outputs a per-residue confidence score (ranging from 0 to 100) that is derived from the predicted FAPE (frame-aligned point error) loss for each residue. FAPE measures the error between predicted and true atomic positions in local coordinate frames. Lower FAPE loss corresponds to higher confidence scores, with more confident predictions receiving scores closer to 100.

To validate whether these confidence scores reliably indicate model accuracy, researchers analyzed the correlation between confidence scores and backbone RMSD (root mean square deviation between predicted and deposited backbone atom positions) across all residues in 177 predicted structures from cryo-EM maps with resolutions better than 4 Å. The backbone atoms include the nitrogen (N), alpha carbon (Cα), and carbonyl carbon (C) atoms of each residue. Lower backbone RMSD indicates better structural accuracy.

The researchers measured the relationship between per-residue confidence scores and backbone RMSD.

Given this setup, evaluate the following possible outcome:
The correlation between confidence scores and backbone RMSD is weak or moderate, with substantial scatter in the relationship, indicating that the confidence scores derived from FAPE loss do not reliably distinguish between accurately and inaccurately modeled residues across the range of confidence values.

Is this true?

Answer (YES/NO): NO